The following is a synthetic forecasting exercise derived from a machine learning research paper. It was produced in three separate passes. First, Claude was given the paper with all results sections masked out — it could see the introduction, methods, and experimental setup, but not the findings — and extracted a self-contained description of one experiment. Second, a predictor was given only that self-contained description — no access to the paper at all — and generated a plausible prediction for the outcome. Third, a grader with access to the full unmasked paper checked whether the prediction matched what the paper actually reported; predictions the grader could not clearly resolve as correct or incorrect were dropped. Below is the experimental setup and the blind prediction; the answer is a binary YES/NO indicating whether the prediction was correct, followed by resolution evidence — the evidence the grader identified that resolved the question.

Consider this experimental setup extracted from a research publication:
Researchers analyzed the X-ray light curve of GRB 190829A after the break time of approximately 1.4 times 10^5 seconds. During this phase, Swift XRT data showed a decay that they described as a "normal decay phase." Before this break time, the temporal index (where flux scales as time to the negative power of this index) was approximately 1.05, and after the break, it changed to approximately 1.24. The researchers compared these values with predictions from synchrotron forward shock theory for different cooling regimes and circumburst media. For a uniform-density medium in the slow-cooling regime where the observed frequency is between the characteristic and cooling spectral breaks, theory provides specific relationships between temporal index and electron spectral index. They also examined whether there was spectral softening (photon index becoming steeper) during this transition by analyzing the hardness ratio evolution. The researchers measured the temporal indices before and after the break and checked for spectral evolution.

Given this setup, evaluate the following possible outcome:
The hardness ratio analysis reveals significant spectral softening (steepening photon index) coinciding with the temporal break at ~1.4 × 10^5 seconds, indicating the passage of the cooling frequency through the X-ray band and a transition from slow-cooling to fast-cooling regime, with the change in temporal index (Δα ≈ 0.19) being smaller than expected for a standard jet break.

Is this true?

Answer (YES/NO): NO